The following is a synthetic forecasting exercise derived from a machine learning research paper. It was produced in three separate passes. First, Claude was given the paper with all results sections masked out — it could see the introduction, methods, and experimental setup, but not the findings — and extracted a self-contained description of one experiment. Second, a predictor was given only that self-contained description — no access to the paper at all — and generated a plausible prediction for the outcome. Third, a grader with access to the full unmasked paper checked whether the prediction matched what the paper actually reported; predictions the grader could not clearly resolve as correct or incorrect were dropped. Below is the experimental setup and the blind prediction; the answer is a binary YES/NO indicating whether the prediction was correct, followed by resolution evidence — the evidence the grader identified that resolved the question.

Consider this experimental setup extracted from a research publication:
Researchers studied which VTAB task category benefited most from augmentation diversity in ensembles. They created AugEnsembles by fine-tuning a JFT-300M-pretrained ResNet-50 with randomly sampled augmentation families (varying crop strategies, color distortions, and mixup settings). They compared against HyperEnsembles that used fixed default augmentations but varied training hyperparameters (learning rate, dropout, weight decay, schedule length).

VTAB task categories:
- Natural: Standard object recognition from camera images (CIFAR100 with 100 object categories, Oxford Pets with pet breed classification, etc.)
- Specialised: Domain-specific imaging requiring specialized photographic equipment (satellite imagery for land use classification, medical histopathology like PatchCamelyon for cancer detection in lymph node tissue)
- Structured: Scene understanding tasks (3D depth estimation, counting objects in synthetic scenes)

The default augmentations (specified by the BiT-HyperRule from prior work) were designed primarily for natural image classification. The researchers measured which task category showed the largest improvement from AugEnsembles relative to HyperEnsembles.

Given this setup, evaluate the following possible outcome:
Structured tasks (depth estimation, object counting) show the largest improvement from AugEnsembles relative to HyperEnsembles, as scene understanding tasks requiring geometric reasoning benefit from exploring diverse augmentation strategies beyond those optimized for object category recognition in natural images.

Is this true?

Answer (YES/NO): NO